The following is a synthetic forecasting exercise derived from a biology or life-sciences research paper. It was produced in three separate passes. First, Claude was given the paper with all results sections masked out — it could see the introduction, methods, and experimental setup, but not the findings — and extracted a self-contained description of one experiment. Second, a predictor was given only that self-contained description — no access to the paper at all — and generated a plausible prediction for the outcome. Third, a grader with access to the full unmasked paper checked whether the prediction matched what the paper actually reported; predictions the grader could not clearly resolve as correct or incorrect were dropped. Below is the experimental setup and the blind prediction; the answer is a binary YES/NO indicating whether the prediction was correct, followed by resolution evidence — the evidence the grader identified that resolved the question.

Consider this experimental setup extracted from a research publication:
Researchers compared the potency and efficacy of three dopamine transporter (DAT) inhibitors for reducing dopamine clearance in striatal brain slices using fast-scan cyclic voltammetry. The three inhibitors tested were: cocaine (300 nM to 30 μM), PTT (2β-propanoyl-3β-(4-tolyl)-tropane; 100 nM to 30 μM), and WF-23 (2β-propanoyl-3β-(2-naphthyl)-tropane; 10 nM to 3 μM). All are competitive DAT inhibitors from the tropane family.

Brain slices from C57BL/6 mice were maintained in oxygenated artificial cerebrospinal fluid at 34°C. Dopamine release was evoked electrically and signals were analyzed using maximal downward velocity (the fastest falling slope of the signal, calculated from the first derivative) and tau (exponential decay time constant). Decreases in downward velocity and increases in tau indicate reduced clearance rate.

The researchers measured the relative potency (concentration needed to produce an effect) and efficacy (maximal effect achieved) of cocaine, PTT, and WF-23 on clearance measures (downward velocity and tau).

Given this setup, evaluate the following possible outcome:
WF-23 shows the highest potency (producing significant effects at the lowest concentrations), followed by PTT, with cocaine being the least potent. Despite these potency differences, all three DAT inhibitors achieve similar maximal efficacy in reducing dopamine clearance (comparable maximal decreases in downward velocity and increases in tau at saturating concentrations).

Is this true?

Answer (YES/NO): NO